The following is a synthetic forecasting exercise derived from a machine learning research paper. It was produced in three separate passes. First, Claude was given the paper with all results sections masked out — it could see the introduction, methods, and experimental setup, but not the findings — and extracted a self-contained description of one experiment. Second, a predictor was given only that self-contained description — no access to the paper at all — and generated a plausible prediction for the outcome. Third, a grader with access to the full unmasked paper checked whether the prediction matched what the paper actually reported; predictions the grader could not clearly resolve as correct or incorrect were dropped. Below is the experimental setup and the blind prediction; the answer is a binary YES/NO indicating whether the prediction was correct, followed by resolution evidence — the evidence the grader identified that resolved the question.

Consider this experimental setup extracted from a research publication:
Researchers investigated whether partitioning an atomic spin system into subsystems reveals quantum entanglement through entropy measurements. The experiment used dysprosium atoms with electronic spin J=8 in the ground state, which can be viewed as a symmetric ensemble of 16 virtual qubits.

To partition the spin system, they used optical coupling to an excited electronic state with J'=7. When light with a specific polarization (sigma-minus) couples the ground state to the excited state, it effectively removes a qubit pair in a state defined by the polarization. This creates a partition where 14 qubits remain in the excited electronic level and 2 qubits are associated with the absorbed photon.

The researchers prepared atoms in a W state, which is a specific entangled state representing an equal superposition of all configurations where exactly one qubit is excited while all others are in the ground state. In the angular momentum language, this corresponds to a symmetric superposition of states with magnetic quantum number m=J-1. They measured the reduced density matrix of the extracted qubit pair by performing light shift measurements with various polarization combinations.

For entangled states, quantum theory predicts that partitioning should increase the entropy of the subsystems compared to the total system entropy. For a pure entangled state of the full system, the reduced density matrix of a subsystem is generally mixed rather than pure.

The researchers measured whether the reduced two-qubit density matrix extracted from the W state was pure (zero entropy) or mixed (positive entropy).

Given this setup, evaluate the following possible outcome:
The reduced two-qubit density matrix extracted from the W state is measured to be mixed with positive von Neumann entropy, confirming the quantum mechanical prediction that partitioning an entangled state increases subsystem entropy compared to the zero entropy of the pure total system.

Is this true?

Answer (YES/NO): NO